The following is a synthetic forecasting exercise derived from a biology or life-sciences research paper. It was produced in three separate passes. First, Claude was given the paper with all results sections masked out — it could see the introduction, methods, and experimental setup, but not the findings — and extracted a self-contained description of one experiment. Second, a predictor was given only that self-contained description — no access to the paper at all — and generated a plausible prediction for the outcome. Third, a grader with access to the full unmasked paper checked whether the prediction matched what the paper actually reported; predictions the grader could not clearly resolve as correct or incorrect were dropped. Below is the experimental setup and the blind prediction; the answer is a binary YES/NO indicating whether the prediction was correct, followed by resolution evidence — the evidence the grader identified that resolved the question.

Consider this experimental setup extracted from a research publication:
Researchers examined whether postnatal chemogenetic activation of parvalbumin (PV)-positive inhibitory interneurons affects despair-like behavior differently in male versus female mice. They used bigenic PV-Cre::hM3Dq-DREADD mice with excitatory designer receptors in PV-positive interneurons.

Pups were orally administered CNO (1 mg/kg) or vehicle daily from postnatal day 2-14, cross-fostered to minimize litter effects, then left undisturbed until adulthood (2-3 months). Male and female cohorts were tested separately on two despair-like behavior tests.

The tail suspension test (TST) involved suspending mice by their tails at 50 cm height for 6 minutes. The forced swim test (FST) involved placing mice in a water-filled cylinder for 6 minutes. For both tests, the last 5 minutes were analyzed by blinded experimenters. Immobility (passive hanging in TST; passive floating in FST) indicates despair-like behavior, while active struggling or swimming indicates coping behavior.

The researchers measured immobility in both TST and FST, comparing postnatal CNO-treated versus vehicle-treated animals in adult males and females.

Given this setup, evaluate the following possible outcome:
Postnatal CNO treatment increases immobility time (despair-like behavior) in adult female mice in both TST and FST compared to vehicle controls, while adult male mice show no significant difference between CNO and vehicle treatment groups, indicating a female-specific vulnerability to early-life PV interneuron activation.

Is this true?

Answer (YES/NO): NO